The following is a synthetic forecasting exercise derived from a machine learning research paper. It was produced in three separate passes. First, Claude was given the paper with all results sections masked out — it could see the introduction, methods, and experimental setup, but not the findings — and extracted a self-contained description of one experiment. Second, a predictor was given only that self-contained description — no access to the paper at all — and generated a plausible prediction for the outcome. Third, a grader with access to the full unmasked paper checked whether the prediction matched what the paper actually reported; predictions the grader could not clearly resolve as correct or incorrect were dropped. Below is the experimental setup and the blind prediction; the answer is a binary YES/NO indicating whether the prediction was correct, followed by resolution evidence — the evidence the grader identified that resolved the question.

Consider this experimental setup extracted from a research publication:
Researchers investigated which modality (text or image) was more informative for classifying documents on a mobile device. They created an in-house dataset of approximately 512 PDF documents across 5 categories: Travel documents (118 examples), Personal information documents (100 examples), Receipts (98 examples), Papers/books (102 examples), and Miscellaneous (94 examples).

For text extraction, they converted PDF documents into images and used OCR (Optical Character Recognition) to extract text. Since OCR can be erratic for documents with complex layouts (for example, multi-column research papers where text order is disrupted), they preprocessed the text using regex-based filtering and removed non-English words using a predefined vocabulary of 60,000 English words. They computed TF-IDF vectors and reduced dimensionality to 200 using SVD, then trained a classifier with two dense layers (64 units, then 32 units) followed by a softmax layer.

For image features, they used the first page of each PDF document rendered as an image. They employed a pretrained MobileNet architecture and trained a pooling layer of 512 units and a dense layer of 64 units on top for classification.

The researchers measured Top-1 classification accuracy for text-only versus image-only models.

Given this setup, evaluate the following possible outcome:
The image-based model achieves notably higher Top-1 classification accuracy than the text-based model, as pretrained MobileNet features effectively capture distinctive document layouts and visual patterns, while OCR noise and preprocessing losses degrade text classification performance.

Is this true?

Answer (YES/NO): YES